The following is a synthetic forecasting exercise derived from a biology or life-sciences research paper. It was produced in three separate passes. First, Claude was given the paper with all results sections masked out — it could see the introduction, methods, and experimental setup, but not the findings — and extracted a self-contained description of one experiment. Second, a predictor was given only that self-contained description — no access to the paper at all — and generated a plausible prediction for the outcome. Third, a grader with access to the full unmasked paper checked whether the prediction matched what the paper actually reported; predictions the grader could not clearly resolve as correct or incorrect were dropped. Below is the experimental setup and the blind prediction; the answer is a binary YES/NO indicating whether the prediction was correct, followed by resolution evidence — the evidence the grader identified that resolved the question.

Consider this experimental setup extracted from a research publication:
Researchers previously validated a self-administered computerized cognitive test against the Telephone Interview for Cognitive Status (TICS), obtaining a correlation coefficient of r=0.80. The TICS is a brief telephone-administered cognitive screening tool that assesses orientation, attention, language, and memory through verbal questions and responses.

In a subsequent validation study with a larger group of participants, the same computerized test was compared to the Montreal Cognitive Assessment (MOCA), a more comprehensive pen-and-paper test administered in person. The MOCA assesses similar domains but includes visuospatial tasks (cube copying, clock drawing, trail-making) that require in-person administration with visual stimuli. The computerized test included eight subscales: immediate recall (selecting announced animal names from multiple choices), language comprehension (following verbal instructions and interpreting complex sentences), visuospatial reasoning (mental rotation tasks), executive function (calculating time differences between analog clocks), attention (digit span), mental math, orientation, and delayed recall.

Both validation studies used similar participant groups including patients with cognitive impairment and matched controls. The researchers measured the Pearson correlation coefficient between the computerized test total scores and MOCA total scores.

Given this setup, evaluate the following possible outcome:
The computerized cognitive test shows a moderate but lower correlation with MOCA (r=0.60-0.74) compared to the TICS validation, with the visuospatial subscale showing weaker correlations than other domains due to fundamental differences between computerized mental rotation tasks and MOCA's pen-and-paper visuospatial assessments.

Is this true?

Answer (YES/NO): NO